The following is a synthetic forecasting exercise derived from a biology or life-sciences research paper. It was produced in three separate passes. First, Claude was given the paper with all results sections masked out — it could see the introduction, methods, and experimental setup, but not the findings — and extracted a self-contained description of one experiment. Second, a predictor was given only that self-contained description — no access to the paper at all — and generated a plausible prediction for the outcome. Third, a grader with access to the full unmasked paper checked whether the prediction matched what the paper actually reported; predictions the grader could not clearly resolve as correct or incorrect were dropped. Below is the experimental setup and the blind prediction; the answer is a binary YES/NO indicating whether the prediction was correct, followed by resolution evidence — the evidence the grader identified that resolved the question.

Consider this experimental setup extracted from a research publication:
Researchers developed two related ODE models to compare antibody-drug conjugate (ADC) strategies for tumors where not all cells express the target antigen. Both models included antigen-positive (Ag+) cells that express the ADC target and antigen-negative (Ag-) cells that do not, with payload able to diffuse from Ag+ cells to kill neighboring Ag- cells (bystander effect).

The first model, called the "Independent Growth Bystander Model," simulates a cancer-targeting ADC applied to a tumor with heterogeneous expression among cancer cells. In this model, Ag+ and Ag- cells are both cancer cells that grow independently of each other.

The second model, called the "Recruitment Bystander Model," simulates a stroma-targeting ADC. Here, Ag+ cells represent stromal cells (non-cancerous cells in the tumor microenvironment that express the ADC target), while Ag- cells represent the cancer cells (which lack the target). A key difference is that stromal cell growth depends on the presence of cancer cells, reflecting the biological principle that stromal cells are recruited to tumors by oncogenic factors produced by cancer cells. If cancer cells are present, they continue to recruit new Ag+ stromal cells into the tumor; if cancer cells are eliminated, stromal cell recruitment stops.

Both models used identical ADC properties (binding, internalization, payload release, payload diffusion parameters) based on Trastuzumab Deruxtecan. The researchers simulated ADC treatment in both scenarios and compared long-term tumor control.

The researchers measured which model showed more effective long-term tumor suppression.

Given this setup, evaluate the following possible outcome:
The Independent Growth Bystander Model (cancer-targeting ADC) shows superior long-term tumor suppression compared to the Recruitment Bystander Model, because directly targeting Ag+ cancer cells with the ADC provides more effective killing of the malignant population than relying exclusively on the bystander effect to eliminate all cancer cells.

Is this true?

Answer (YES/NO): NO